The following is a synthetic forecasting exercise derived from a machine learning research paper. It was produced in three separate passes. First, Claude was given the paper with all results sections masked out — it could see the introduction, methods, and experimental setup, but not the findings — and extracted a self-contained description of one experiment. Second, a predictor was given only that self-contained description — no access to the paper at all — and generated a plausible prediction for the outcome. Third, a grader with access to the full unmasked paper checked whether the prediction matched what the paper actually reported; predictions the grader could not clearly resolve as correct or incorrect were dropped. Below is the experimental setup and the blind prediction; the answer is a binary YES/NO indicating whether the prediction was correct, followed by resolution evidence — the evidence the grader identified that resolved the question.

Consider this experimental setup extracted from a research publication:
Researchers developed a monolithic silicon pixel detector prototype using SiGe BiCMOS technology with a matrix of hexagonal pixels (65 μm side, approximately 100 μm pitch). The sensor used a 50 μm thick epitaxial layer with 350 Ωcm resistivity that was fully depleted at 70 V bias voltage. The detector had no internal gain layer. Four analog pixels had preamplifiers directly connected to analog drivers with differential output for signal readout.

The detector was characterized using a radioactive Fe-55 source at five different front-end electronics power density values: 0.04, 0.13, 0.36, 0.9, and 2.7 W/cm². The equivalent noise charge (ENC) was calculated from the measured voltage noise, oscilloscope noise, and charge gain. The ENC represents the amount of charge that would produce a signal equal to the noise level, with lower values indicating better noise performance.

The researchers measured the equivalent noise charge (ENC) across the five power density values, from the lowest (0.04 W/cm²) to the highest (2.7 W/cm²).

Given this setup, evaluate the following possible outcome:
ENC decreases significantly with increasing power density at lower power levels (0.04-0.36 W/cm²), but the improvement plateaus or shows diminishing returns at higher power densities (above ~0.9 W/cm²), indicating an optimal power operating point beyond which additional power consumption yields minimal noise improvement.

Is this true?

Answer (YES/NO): NO